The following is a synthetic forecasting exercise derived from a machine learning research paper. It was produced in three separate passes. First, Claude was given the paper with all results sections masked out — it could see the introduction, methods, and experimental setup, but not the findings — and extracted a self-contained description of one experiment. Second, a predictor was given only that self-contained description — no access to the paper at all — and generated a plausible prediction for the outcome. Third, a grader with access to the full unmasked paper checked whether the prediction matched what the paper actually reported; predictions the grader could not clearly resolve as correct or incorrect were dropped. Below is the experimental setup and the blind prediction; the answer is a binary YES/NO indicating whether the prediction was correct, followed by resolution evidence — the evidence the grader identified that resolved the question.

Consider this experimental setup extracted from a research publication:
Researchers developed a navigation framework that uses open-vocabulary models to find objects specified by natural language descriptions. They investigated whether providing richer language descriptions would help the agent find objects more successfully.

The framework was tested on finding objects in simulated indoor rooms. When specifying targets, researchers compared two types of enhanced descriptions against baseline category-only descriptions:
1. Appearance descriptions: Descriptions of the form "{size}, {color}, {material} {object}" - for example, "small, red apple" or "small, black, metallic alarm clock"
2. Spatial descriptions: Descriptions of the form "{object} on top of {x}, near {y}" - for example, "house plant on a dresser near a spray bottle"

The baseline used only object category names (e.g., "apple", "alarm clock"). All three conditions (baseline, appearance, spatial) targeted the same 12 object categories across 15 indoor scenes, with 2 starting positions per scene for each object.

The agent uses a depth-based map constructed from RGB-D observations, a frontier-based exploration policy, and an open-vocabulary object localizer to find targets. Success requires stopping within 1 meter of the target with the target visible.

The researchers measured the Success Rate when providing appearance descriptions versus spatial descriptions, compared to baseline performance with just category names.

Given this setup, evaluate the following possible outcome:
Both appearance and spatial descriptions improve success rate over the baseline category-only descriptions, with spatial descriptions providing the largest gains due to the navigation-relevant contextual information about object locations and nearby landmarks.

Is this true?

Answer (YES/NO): NO